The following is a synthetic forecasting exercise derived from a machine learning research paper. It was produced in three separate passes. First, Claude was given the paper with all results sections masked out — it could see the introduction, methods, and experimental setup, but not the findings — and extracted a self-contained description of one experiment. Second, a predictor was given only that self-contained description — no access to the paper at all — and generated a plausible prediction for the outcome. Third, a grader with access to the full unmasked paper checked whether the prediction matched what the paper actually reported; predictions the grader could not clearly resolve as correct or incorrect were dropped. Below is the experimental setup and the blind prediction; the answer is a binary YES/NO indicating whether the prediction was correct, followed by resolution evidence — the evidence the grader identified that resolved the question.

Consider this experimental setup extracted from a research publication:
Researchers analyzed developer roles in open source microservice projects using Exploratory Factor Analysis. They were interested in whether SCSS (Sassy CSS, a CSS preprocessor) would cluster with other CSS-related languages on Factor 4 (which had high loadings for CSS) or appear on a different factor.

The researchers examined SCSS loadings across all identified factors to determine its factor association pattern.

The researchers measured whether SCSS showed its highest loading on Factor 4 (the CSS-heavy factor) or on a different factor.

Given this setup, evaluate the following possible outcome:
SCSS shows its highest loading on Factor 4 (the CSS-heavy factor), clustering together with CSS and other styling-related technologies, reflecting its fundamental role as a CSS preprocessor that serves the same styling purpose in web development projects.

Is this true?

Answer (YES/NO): NO